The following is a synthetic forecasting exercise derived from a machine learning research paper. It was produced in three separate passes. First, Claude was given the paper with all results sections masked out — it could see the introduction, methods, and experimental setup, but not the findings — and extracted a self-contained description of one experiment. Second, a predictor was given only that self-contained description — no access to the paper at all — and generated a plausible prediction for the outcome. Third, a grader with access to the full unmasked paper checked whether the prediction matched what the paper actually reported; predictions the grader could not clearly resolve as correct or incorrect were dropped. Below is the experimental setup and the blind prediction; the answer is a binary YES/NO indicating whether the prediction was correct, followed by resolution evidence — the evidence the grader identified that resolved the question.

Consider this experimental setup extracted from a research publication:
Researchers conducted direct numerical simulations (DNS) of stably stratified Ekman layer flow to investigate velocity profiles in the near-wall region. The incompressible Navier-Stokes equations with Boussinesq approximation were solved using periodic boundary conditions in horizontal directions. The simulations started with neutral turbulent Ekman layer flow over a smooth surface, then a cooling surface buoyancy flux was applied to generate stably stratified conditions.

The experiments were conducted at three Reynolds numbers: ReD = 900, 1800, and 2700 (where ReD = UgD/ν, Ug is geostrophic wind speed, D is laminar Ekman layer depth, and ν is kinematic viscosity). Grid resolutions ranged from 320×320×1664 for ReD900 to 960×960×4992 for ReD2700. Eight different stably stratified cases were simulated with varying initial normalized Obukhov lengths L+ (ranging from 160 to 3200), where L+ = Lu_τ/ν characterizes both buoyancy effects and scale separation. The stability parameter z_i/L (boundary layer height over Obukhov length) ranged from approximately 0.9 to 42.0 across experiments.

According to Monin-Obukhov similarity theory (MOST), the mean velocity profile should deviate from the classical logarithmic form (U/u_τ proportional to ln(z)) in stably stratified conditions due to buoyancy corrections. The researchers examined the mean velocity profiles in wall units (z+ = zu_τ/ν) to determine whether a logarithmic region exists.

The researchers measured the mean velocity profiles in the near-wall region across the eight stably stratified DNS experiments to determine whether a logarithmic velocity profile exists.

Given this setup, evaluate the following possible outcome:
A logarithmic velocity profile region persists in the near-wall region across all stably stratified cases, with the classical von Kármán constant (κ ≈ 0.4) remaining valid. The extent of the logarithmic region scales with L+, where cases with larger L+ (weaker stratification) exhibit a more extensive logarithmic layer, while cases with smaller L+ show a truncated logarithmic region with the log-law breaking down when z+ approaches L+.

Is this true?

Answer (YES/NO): NO